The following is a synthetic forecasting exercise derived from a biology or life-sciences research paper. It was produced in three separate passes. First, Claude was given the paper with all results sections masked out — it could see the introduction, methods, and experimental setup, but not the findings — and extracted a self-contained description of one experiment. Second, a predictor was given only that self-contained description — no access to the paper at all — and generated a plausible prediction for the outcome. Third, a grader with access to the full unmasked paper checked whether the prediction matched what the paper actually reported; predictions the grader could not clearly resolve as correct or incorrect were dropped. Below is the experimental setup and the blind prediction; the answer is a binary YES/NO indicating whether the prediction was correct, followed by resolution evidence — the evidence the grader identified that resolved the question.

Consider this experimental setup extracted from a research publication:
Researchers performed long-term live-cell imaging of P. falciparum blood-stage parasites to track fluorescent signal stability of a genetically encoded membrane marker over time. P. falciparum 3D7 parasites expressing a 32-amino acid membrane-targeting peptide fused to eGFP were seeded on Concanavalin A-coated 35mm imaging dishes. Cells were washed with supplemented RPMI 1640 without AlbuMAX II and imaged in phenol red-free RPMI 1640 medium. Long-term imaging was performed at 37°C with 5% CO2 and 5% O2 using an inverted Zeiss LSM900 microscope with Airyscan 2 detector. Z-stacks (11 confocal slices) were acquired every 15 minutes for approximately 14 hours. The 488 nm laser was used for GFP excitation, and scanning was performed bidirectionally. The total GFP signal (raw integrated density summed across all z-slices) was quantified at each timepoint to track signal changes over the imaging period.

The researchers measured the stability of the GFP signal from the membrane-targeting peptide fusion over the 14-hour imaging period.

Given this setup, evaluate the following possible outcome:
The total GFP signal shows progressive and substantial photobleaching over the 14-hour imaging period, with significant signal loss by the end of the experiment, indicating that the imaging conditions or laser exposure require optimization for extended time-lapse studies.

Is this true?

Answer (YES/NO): NO